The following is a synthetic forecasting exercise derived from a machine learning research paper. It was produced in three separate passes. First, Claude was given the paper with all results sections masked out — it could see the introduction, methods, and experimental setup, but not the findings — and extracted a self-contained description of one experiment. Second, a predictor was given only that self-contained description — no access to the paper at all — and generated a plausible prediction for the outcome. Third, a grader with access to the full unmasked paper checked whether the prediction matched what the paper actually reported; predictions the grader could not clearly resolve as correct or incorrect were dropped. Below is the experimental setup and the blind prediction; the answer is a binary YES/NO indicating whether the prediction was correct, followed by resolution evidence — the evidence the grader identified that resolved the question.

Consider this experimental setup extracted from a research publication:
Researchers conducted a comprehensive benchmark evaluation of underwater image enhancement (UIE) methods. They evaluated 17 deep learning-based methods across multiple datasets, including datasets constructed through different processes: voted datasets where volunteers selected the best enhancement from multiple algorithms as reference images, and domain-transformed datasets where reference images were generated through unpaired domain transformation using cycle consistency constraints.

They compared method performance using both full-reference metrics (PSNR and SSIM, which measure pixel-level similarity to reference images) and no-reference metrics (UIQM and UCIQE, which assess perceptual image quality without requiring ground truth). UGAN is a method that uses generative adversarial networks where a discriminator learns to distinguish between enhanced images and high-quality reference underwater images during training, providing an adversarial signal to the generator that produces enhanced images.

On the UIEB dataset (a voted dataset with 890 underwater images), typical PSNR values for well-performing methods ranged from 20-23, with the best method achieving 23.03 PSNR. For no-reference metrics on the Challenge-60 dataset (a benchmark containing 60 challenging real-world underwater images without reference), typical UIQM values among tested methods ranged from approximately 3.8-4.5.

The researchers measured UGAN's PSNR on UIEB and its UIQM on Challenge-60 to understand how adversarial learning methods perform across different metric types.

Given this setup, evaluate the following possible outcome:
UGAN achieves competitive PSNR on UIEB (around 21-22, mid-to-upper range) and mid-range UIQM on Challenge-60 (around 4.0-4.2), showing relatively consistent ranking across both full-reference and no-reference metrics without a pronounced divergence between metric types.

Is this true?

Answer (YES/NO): NO